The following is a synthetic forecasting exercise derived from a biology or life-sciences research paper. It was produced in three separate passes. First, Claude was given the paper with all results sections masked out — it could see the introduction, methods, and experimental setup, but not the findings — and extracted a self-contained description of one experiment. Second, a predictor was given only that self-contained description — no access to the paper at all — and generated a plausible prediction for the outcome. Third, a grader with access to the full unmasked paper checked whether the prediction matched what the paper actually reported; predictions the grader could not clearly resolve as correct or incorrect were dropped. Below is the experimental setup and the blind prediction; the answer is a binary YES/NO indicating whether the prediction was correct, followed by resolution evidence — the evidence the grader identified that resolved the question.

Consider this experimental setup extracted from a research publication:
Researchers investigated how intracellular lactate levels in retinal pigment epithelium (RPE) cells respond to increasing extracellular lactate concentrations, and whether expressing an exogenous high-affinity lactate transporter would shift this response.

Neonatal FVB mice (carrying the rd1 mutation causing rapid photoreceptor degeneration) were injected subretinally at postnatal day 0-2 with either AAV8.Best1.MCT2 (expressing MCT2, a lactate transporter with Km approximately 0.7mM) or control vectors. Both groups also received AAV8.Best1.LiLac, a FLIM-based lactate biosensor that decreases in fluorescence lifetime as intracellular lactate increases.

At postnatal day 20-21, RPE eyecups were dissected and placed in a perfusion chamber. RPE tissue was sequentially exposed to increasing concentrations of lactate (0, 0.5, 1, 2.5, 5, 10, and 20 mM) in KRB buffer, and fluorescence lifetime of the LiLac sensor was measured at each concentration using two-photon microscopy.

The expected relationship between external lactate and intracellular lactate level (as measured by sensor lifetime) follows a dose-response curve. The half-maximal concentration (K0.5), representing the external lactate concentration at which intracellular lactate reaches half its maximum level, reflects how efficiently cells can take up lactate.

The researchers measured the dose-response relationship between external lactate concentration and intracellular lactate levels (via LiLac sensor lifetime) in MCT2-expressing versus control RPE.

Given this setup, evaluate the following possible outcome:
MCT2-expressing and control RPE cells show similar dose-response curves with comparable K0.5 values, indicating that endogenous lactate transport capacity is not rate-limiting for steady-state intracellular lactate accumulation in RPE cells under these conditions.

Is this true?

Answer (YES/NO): NO